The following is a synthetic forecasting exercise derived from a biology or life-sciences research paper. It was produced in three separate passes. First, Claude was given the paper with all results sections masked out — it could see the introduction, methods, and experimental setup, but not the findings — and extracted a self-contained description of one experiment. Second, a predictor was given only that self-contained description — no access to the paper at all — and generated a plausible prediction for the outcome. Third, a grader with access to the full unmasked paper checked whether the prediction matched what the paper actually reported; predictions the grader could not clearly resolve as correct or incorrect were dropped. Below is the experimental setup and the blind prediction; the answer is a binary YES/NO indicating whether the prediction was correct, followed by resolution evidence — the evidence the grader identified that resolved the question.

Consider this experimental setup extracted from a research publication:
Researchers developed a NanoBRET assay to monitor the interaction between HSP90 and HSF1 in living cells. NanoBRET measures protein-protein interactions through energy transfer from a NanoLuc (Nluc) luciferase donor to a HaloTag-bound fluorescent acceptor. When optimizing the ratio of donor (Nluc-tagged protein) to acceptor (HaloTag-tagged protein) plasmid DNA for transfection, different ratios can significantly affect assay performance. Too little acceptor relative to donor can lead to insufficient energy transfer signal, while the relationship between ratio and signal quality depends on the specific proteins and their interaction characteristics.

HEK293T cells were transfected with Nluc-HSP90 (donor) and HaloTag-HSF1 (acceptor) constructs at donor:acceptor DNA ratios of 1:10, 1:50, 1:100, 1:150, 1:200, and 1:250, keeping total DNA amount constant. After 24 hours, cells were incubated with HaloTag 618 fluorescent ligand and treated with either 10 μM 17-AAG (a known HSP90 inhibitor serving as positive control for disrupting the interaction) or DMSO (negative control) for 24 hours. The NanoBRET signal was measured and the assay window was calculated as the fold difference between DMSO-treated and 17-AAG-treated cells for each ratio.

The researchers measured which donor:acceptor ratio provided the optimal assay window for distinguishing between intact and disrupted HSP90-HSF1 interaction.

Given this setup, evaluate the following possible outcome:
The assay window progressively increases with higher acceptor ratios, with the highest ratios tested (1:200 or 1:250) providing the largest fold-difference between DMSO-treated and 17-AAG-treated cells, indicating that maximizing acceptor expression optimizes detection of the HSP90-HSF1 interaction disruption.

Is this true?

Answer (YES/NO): NO